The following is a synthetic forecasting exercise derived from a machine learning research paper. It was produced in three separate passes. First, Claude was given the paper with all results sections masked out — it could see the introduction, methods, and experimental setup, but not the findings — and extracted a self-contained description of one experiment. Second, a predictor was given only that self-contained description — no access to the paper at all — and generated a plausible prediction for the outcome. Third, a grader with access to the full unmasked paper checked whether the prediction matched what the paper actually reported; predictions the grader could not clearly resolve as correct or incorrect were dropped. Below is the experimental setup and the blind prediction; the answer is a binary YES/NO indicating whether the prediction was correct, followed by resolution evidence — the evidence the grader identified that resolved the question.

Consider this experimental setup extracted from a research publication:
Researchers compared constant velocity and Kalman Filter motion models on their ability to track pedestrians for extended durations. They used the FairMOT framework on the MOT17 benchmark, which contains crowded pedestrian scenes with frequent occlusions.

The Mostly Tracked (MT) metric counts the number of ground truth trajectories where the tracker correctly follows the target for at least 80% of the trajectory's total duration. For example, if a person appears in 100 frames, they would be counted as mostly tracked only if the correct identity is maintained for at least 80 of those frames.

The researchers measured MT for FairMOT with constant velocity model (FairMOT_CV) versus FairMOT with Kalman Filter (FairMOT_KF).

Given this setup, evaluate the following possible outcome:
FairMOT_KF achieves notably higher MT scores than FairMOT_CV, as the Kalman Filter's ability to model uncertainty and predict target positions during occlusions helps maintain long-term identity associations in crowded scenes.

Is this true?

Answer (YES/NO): NO